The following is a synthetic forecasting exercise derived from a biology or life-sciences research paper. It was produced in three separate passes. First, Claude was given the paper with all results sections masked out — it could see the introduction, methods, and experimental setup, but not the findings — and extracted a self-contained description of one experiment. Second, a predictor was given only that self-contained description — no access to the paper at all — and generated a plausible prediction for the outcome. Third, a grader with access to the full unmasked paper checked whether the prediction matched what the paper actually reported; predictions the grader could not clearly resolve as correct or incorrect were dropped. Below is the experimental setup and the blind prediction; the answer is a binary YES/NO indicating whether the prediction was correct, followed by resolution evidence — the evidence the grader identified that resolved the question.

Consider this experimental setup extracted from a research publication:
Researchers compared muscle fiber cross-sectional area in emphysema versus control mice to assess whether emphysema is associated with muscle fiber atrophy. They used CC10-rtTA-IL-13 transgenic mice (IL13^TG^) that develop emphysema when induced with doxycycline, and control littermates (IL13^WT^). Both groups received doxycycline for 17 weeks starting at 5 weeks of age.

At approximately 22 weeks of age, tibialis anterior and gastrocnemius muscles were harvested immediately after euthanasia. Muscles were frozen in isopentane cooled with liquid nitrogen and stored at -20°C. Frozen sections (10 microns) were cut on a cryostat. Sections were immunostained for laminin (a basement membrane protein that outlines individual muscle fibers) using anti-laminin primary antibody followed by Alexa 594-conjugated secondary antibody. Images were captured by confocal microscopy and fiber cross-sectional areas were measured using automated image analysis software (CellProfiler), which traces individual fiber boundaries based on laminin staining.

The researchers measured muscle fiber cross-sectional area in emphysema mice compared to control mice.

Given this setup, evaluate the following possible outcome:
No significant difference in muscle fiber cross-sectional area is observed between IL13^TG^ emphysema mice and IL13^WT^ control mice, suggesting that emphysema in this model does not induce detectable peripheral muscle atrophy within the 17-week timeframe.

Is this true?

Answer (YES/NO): NO